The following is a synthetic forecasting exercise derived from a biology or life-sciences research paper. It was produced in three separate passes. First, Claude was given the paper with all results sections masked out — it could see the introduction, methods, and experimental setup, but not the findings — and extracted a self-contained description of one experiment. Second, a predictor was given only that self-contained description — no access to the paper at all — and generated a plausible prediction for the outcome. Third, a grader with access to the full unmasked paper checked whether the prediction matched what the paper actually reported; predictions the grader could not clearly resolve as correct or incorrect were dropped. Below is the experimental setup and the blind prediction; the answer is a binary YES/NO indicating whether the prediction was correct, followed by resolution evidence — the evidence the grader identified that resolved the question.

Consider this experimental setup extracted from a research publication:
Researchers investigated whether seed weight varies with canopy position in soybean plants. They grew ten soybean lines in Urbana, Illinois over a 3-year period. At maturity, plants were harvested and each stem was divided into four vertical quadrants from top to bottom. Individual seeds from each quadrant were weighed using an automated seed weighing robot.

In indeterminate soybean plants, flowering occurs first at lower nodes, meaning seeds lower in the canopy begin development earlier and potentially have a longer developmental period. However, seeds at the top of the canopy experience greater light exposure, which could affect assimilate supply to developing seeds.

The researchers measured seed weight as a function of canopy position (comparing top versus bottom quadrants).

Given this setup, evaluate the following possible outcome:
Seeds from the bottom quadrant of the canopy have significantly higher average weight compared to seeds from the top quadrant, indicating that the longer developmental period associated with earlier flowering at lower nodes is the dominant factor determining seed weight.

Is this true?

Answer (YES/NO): NO